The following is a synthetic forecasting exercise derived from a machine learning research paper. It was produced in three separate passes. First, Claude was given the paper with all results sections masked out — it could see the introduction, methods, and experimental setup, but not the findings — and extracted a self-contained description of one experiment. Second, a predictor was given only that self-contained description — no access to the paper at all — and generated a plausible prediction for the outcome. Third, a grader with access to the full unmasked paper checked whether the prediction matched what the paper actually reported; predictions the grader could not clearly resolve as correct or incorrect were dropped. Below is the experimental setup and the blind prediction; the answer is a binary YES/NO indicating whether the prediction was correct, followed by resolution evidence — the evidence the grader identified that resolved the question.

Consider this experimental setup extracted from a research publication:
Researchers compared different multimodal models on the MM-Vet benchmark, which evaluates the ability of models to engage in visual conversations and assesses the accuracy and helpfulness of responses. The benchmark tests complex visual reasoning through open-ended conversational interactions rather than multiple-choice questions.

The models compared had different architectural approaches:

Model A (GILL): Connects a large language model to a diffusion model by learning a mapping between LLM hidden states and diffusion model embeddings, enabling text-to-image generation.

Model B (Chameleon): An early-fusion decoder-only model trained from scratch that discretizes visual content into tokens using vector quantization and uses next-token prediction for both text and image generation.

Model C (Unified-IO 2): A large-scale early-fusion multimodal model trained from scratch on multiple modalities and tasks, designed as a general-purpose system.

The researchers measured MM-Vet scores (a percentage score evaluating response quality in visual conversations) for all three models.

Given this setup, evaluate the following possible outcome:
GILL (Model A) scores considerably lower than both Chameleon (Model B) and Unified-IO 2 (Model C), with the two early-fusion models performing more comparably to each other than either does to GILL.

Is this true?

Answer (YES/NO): NO